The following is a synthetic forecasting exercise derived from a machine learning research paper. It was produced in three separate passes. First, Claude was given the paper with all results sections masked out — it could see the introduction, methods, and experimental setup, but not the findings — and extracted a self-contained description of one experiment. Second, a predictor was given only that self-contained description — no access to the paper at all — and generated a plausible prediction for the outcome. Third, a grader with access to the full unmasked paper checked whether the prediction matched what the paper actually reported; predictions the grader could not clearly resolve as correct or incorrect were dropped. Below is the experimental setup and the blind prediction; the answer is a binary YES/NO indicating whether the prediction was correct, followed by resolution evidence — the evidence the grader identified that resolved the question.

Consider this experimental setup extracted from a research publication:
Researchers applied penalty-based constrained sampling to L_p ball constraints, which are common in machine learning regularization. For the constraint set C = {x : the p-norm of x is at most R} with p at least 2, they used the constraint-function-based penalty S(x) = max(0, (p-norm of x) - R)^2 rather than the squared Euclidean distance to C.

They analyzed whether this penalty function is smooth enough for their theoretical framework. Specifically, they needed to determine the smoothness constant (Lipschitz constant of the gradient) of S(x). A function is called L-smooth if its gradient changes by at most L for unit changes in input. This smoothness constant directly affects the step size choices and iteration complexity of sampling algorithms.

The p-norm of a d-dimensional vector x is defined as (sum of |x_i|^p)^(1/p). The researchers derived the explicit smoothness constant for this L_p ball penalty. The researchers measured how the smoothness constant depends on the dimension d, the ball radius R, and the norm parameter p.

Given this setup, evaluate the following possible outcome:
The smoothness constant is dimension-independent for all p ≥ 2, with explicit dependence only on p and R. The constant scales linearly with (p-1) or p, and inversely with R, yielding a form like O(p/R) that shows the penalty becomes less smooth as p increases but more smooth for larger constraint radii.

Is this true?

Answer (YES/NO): NO